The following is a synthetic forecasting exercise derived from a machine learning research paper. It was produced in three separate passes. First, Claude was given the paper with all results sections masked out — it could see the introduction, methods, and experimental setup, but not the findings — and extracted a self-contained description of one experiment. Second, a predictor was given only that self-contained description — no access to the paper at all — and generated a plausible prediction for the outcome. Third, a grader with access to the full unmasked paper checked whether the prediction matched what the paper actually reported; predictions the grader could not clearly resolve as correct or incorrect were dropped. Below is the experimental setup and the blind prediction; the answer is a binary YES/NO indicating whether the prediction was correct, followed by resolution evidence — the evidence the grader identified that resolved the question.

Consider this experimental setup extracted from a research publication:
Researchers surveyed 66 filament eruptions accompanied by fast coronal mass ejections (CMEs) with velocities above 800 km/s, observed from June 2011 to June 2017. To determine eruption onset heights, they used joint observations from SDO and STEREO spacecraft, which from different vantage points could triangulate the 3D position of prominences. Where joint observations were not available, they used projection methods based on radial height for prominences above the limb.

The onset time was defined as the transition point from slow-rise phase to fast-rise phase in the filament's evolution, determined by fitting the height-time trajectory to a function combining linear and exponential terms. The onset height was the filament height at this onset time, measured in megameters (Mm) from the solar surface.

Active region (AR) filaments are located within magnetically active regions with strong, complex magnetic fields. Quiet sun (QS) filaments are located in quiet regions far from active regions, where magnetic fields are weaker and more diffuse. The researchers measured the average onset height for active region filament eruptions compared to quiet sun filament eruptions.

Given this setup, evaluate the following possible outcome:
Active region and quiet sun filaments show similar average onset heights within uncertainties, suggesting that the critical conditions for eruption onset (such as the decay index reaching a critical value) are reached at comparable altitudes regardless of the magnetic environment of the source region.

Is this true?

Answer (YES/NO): NO